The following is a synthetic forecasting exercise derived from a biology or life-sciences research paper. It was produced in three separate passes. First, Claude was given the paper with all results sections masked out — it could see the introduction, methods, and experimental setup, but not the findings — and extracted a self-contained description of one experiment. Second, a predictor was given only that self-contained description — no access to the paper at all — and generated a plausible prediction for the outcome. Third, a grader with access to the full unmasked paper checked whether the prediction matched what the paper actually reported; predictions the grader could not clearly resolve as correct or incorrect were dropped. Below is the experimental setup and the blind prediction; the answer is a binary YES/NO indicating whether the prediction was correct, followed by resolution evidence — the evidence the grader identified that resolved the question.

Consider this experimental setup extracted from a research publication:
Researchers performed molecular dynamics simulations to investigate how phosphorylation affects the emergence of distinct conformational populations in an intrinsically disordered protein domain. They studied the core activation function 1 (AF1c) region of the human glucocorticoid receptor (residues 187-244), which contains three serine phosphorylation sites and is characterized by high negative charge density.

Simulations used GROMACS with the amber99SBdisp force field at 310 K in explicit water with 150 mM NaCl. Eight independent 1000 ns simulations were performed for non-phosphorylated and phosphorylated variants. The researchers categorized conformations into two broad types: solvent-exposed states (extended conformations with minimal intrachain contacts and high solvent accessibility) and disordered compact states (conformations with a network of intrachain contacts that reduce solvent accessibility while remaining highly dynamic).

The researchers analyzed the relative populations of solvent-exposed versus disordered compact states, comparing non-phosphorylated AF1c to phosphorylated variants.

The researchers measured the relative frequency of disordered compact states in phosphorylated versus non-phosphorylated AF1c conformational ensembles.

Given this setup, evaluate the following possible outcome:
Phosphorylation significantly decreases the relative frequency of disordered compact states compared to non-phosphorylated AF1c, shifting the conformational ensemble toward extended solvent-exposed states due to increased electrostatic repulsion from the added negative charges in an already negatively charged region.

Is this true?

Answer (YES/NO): NO